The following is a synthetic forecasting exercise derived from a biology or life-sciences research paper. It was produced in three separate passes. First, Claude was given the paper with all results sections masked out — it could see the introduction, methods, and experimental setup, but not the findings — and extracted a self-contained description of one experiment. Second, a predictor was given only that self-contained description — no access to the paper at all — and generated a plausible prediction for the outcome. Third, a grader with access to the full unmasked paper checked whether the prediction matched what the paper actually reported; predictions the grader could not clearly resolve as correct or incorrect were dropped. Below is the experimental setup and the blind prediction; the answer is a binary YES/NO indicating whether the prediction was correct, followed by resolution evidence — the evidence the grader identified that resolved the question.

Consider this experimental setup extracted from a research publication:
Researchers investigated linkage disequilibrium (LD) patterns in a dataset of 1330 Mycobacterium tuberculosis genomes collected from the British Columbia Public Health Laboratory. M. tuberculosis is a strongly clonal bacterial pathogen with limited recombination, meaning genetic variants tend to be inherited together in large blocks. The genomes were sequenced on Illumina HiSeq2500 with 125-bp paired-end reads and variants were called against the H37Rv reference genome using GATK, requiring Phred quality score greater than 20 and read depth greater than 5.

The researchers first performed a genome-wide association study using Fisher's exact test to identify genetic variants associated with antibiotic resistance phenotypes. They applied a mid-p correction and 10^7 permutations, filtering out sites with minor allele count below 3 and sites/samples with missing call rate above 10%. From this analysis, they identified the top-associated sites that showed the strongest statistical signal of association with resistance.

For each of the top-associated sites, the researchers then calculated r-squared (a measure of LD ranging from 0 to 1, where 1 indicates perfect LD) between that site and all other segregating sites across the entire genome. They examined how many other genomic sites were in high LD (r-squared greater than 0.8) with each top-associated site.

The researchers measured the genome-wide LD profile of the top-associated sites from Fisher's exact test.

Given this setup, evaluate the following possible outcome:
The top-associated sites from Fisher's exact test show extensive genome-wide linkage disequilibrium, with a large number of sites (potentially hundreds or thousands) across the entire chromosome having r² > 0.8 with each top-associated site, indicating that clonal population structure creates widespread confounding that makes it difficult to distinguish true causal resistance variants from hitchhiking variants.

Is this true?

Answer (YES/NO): YES